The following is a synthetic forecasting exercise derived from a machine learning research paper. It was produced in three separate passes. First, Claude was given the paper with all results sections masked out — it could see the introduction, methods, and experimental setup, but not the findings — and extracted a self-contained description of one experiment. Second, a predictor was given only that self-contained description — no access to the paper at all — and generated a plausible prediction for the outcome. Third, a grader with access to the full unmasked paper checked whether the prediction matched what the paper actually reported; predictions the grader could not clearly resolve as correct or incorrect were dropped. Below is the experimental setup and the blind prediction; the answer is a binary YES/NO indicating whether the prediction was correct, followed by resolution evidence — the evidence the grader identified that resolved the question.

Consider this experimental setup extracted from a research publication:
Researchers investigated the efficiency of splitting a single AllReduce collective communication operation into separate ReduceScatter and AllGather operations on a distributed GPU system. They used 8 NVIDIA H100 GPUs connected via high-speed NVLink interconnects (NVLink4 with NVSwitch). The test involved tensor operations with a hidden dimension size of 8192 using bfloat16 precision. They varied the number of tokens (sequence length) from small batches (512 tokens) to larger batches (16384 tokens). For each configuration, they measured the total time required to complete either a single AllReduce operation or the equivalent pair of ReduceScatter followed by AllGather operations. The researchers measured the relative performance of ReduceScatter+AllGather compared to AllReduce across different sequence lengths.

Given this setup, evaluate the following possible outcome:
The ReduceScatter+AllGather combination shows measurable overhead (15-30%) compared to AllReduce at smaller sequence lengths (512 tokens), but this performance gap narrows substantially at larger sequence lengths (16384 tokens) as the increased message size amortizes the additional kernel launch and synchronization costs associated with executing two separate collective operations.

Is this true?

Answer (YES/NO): NO